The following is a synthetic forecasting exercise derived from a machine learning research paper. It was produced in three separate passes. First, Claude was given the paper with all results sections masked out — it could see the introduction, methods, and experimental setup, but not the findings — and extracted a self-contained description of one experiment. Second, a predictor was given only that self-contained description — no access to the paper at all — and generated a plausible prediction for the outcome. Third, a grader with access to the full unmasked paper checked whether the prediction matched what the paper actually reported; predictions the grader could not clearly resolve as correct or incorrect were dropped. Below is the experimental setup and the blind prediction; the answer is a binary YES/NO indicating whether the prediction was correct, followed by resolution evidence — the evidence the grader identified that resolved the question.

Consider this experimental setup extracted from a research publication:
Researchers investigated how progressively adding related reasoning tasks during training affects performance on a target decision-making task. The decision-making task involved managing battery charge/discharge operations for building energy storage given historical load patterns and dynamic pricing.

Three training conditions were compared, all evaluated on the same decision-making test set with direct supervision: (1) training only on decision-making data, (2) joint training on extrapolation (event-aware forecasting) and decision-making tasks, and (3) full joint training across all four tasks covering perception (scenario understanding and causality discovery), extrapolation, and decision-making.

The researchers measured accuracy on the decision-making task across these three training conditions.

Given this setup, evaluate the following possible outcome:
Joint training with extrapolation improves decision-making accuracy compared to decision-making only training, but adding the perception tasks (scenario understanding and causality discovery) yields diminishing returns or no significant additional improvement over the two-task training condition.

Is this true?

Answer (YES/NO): NO